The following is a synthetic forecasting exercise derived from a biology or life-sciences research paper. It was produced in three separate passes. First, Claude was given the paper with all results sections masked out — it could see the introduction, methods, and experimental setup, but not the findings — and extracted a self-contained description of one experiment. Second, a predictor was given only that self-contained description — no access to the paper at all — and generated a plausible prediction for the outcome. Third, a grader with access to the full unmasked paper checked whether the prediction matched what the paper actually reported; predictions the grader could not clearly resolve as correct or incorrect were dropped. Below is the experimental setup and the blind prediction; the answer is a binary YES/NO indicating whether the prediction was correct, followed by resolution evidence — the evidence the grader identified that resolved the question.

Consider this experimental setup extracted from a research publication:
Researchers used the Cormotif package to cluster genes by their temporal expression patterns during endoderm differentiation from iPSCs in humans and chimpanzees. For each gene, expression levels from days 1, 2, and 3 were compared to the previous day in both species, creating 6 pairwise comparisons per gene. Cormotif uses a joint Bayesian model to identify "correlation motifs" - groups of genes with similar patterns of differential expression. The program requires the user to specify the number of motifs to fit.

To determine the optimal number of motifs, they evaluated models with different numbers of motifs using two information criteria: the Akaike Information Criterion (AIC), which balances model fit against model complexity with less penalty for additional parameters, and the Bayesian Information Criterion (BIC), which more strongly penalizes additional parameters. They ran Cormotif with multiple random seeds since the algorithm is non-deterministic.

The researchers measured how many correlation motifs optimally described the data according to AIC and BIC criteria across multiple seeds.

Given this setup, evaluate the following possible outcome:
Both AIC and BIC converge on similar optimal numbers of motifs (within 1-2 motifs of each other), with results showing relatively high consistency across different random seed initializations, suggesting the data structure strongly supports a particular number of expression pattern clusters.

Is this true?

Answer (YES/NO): YES